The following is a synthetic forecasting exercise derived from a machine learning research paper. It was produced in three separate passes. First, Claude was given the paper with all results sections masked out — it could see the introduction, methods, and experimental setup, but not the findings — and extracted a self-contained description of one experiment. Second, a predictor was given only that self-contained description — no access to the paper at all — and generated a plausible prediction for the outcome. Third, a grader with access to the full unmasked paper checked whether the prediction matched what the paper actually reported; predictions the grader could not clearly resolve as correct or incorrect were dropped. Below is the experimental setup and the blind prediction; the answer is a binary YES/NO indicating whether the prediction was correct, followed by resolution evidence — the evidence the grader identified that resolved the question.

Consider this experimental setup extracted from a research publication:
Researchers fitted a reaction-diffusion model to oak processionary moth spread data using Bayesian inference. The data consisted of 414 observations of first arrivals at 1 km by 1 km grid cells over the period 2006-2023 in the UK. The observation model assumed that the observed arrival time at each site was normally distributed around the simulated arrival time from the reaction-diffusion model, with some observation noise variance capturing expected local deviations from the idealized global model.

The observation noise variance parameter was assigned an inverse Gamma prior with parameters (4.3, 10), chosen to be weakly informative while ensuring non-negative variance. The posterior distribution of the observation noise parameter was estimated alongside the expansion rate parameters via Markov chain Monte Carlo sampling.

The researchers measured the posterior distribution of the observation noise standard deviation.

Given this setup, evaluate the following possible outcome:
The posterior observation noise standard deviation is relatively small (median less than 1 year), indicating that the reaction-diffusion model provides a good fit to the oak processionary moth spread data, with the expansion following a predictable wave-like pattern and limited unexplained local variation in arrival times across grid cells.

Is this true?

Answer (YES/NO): NO